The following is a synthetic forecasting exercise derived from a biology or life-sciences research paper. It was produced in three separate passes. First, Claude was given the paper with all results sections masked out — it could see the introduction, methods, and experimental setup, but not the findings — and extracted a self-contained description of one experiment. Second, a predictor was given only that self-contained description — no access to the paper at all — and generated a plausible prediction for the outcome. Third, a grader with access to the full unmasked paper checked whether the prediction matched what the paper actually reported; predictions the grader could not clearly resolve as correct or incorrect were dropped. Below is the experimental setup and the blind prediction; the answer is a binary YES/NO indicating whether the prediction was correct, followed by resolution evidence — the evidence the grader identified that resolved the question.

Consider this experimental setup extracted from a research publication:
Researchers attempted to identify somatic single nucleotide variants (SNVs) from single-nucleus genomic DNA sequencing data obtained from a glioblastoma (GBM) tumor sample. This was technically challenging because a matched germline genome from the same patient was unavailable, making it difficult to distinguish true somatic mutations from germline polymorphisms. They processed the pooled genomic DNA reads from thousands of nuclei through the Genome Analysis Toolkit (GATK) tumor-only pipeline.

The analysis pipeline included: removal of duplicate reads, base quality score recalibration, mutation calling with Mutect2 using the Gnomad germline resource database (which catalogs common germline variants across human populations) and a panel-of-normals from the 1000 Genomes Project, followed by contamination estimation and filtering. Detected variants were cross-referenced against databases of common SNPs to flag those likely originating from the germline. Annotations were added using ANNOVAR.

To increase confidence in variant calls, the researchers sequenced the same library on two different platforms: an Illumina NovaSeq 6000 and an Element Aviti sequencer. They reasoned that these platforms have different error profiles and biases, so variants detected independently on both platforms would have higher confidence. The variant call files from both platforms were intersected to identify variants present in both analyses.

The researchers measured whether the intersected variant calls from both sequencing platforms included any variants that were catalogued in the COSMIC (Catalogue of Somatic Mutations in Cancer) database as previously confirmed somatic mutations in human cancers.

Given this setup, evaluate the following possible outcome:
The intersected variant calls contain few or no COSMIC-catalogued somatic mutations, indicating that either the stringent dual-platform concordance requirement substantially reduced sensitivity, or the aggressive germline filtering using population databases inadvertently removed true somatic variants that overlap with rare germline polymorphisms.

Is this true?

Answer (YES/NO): NO